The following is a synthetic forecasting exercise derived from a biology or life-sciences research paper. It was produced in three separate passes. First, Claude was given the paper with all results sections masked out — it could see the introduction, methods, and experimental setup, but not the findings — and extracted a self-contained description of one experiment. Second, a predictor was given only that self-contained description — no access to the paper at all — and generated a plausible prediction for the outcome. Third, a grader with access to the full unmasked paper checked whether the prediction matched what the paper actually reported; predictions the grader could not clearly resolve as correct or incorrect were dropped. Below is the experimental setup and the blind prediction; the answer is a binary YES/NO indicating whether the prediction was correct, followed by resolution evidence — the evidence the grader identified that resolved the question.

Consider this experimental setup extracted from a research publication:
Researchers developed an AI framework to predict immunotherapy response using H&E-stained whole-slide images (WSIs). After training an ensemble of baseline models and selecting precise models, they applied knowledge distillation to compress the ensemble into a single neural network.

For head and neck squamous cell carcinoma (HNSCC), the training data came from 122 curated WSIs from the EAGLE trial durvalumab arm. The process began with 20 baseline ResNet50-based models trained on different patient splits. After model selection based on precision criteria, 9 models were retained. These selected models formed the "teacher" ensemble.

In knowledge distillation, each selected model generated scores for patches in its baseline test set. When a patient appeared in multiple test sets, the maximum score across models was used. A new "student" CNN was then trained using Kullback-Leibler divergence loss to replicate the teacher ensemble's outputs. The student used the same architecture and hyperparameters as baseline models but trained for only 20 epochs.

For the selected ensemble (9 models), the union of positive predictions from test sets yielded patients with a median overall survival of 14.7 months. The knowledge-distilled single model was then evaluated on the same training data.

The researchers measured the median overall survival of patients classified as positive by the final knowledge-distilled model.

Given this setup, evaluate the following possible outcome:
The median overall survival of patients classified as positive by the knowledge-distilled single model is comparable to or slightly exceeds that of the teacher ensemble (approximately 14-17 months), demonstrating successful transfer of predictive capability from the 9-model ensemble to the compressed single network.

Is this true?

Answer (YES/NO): NO